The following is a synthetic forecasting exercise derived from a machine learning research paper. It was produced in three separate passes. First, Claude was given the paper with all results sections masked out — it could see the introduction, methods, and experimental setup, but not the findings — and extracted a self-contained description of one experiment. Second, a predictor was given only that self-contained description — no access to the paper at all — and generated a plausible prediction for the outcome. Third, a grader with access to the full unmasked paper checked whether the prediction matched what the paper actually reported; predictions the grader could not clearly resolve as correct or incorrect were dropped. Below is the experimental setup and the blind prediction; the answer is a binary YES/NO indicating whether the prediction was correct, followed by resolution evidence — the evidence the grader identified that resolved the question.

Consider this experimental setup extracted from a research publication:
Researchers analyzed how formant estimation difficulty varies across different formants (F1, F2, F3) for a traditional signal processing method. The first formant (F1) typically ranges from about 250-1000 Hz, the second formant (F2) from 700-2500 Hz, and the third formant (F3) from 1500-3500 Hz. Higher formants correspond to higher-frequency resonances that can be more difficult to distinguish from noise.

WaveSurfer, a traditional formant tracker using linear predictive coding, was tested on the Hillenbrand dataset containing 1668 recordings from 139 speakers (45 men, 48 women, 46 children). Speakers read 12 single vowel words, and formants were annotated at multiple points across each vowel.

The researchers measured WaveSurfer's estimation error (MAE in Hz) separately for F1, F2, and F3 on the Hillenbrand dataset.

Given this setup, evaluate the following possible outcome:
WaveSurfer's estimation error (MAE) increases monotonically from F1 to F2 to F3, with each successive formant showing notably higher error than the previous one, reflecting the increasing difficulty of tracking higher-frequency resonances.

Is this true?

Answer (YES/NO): NO